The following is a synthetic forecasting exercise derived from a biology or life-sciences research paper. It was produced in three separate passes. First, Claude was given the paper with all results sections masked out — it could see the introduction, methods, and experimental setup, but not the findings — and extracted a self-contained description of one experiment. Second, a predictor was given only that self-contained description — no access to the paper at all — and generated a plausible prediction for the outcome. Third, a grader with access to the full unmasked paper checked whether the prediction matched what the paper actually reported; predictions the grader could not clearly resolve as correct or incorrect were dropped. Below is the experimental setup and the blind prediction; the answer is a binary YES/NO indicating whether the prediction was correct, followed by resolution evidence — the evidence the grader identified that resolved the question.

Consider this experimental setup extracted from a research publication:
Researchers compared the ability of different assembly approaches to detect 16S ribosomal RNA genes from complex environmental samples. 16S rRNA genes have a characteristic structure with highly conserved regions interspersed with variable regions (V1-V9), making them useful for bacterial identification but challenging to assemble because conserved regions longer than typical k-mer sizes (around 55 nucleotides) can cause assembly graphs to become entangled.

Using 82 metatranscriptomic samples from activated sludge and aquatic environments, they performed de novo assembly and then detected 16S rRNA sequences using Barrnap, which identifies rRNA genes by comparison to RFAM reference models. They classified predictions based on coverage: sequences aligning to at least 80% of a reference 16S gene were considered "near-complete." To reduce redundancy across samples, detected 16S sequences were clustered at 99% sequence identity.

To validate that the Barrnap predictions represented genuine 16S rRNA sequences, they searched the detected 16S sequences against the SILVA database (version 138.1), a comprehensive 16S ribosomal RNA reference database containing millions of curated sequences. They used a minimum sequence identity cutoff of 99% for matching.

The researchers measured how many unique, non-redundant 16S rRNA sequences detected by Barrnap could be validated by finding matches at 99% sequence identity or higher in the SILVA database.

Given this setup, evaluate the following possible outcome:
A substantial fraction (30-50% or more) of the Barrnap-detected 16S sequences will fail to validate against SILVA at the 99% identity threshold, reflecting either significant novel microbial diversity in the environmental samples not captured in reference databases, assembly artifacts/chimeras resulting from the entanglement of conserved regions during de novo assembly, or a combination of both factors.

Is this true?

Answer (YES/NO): YES